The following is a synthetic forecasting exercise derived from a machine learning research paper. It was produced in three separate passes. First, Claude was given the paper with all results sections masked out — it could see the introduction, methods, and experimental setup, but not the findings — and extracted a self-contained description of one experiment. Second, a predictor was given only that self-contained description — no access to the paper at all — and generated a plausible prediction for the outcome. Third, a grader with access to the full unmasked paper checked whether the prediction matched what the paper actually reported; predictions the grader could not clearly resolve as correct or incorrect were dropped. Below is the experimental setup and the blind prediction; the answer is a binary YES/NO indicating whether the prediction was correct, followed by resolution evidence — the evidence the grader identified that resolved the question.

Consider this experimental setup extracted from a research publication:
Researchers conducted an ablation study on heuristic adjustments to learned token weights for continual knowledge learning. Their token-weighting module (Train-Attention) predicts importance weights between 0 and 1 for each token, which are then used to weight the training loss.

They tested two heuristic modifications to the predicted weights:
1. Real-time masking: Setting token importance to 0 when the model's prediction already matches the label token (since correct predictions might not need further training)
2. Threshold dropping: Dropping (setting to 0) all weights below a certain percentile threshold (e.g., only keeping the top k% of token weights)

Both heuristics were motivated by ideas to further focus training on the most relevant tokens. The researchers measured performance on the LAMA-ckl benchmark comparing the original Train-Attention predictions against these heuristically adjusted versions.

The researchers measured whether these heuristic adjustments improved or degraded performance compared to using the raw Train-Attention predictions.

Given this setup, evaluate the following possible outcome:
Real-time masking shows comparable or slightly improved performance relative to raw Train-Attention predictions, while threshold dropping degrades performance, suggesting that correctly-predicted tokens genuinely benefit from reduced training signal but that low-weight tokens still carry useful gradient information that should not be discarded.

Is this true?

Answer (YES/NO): NO